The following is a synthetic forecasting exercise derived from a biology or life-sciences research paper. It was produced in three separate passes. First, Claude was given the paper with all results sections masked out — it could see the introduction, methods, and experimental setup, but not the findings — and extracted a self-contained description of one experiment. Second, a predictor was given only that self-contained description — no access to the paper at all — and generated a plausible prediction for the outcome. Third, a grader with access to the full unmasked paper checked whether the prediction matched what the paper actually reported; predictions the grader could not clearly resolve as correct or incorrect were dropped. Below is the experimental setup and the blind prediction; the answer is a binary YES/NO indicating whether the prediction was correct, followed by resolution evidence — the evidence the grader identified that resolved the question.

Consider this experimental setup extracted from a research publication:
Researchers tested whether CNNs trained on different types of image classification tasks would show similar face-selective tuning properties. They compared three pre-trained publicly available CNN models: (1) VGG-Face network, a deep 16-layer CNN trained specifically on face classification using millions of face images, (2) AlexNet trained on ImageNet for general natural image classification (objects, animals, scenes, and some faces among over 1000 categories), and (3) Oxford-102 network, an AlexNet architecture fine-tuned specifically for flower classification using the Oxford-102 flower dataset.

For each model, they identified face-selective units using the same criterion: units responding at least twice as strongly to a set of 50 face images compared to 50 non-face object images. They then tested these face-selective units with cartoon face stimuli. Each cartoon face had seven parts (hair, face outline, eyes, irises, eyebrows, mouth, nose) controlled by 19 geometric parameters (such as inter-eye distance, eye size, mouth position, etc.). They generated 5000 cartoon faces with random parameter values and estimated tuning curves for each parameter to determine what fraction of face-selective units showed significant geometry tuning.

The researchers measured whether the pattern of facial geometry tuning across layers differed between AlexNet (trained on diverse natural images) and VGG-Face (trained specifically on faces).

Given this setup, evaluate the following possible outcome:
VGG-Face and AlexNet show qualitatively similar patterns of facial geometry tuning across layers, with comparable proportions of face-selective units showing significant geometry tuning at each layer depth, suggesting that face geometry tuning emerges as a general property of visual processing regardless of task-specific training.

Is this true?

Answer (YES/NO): YES